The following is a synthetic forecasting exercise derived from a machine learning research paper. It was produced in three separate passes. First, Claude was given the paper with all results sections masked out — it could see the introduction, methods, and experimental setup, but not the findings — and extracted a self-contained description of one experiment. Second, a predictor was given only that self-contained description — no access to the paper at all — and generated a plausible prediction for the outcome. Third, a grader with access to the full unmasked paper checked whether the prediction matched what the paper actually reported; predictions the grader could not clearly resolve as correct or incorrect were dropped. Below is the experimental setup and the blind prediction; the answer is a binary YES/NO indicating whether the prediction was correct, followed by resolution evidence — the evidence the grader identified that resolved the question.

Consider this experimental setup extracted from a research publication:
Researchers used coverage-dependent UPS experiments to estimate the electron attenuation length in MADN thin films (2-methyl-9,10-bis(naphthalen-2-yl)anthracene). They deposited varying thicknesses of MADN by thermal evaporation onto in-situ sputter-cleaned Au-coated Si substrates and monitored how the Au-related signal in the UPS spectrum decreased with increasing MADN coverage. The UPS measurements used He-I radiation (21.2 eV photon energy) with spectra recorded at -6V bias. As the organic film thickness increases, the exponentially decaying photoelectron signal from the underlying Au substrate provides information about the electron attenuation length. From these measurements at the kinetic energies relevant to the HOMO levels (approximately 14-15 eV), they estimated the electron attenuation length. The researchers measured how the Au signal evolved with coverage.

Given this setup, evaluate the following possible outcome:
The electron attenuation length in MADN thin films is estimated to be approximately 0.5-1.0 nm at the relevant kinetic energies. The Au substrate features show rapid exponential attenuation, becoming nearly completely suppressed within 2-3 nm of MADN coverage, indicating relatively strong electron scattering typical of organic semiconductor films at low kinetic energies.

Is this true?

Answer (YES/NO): YES